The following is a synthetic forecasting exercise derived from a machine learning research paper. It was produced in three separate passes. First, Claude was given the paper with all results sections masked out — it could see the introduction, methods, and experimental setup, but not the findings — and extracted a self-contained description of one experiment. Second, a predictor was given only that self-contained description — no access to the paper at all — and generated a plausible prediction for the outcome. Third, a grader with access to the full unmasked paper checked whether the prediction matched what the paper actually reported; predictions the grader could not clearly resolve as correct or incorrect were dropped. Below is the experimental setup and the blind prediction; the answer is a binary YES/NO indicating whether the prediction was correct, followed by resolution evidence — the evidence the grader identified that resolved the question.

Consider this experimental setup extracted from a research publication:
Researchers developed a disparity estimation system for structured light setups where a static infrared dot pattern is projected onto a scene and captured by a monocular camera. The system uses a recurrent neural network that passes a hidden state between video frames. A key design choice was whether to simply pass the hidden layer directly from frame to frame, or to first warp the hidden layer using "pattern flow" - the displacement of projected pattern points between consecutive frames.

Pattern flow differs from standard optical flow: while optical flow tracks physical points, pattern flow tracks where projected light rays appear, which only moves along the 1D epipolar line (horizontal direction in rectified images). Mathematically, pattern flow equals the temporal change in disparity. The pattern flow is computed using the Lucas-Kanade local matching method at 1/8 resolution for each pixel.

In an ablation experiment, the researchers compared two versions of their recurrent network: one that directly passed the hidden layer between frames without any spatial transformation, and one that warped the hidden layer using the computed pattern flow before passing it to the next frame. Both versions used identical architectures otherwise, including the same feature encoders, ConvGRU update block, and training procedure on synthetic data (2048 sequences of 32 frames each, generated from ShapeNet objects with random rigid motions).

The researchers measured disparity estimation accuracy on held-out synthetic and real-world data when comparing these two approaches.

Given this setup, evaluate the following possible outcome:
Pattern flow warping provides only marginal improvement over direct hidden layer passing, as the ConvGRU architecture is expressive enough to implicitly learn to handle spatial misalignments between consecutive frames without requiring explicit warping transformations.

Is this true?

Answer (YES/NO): NO